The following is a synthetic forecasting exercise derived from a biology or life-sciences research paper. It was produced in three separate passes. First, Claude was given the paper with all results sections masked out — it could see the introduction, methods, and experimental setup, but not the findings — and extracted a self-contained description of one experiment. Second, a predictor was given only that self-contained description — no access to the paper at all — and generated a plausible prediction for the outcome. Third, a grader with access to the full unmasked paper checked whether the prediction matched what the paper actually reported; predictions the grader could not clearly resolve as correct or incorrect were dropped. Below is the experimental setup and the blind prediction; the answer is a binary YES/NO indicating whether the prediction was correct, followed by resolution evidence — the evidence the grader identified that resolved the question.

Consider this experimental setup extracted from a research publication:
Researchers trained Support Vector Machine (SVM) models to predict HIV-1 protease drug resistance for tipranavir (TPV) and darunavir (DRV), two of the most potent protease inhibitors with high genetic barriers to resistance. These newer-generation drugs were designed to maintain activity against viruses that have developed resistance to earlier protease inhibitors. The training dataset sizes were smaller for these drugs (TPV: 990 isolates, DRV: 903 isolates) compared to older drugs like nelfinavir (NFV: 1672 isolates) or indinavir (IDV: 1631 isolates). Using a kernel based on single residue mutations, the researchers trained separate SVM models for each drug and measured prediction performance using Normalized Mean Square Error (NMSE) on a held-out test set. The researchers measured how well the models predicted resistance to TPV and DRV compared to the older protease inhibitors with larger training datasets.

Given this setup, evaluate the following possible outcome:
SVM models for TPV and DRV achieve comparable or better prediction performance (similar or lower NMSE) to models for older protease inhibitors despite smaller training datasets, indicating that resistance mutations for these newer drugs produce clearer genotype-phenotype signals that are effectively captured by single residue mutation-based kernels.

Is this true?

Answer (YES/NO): NO